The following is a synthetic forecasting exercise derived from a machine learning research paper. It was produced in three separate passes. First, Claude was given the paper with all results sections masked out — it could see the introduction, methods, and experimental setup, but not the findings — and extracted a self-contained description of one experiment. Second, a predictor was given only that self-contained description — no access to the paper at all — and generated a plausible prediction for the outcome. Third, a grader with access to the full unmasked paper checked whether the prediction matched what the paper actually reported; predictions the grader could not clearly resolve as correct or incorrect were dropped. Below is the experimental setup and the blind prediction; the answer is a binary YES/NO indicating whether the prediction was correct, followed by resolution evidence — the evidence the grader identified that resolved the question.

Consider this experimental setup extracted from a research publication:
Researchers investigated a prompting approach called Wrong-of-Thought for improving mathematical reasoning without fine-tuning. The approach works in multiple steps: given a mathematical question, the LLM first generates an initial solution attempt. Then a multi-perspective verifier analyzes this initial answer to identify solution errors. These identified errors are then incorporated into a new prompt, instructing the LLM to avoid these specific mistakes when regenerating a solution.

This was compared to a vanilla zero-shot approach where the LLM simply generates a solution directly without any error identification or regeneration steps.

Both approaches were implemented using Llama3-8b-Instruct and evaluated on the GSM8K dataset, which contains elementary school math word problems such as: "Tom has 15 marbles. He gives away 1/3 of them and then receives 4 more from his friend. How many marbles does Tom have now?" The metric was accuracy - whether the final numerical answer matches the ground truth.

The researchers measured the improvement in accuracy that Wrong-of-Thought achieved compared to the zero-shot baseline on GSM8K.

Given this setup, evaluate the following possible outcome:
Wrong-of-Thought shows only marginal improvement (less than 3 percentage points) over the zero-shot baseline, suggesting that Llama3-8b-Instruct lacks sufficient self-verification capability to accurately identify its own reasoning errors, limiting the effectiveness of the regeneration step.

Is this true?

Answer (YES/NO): YES